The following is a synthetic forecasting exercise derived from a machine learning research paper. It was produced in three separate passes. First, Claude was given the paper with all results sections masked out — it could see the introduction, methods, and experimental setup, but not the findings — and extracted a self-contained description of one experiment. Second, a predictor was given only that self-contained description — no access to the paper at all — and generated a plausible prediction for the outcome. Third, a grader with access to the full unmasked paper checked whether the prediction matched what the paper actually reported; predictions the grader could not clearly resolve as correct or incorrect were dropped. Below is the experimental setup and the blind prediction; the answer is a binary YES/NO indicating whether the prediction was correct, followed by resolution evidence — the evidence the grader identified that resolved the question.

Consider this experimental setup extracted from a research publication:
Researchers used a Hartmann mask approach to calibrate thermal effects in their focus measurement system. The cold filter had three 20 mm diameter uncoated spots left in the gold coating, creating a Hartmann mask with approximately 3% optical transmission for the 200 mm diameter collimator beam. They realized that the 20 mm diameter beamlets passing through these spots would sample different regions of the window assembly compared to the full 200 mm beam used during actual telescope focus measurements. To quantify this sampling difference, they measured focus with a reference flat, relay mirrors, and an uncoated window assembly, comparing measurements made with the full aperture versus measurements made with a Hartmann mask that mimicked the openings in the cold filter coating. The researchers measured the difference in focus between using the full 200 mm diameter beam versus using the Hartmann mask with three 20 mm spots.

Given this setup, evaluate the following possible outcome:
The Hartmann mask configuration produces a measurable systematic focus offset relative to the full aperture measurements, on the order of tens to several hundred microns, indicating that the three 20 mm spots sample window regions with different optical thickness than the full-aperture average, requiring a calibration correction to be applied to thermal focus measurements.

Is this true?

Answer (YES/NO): NO